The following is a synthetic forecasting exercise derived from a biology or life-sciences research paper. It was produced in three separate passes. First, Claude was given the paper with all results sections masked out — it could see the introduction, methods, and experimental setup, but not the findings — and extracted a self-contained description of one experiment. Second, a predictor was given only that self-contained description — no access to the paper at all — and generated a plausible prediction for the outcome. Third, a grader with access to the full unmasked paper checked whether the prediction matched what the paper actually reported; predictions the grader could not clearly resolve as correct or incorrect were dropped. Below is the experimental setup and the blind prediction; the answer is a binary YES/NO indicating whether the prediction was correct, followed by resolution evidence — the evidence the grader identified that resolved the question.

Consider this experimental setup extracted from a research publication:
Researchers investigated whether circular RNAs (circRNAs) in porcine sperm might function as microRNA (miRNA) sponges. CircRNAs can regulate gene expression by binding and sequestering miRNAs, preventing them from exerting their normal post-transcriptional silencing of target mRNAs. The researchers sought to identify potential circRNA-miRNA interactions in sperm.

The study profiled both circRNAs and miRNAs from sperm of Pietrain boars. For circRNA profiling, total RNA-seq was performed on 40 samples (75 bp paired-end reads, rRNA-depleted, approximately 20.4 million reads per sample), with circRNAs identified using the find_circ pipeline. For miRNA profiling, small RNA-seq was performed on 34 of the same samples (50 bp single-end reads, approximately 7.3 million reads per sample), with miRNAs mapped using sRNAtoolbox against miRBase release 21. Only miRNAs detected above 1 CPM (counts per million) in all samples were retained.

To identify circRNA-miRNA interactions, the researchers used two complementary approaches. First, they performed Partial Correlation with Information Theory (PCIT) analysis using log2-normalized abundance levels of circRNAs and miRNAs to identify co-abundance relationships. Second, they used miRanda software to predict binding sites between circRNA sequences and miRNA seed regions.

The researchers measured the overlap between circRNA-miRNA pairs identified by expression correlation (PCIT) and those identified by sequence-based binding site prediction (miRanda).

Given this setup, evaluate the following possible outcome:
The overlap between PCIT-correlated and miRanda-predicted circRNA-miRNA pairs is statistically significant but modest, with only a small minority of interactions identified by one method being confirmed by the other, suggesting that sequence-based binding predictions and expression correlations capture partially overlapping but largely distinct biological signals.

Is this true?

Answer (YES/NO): YES